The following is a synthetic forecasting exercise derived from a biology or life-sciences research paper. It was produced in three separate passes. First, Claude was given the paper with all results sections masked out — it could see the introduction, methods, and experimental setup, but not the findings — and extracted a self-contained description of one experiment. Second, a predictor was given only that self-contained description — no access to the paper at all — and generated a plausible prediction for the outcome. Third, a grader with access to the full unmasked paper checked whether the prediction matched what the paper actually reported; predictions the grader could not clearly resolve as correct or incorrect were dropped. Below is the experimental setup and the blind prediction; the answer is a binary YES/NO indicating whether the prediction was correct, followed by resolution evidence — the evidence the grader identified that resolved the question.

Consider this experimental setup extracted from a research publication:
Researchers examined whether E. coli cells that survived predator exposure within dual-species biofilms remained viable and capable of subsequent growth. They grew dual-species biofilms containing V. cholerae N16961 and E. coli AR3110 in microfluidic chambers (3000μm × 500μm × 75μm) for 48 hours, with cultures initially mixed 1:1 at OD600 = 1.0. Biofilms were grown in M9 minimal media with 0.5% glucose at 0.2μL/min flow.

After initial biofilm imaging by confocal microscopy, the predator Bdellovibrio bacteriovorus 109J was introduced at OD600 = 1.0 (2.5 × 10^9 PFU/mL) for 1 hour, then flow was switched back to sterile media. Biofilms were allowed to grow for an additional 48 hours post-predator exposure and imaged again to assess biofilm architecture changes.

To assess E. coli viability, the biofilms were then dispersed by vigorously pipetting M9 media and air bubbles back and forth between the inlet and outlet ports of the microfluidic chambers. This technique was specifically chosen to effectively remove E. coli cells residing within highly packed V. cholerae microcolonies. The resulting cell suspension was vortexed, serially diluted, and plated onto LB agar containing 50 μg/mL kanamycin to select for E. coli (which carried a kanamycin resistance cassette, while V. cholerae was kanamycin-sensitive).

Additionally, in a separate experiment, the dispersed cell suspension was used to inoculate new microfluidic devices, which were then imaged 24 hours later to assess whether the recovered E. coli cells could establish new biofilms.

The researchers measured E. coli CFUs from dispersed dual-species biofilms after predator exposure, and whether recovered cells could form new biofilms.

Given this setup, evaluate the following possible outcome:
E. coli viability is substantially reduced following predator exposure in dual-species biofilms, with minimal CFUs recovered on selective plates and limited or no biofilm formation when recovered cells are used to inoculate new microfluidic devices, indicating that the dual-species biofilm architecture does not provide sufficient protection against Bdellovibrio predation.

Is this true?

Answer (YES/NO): NO